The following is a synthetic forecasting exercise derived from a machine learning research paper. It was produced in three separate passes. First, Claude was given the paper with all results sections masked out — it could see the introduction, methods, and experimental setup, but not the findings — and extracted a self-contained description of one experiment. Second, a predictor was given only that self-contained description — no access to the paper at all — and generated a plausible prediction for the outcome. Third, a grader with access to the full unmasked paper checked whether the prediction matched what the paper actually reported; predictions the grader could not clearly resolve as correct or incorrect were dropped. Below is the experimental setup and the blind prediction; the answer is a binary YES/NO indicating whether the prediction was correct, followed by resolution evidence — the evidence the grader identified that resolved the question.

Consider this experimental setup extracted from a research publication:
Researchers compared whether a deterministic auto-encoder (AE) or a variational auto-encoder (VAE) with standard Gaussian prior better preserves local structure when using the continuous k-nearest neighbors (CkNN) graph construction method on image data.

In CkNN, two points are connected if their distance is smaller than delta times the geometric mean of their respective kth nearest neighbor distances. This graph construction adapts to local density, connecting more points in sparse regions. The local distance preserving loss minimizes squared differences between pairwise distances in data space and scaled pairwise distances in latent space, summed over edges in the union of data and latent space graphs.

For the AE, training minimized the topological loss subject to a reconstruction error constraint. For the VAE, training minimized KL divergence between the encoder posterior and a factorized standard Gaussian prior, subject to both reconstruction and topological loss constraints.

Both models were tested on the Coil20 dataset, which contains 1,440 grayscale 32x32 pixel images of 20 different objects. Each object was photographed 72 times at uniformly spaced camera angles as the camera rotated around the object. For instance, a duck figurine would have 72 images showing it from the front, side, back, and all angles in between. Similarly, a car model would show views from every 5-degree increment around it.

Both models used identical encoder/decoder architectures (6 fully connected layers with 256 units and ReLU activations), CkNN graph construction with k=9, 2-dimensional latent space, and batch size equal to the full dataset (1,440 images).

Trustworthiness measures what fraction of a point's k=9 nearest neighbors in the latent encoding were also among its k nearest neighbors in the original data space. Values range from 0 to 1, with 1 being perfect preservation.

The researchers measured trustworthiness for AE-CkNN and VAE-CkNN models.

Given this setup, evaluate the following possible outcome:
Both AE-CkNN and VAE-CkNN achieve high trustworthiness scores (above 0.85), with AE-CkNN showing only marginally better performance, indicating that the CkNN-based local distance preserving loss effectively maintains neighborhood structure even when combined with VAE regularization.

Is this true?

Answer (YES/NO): YES